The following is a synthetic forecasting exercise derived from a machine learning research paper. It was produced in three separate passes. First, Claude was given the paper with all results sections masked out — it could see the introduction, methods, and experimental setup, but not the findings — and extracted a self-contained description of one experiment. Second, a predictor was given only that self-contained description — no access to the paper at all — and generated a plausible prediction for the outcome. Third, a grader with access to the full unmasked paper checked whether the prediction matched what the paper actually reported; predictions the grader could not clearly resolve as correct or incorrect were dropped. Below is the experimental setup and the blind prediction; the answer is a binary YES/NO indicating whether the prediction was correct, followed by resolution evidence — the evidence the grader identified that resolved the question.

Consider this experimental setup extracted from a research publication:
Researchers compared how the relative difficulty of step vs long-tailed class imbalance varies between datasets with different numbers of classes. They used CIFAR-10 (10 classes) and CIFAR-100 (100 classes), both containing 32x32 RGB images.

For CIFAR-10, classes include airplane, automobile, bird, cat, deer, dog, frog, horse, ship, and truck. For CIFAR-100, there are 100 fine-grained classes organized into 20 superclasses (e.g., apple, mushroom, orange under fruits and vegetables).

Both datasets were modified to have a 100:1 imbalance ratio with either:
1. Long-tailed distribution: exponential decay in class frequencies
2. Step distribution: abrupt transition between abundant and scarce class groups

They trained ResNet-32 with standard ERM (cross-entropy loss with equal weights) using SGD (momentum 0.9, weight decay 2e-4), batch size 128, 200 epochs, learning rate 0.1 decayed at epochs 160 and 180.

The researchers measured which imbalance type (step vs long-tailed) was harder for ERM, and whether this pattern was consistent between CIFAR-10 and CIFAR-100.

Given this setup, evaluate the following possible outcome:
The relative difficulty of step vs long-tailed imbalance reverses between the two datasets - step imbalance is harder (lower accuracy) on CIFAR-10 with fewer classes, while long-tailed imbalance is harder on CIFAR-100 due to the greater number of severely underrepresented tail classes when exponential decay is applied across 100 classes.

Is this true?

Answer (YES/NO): YES